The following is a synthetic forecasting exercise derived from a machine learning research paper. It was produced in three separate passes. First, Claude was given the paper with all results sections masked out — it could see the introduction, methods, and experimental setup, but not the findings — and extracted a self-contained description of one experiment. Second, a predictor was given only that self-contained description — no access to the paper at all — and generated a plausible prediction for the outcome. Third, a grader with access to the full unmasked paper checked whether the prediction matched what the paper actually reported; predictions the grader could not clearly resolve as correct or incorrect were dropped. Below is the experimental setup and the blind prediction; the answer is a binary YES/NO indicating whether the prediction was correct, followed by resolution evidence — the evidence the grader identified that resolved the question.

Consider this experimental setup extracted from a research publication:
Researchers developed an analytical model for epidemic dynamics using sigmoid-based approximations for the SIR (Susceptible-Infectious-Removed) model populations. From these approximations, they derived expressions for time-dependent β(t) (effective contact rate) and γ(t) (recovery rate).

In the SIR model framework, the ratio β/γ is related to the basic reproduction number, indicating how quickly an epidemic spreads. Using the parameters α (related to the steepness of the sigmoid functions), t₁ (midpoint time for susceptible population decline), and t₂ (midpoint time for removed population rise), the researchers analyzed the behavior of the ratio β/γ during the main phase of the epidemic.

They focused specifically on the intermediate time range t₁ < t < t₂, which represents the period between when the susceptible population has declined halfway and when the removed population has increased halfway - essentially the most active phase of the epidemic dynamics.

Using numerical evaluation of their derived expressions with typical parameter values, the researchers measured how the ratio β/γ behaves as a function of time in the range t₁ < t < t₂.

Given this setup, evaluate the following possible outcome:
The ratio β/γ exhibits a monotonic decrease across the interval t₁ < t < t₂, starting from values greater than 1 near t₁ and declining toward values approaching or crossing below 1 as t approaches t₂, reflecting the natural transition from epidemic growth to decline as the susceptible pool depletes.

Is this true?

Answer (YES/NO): NO